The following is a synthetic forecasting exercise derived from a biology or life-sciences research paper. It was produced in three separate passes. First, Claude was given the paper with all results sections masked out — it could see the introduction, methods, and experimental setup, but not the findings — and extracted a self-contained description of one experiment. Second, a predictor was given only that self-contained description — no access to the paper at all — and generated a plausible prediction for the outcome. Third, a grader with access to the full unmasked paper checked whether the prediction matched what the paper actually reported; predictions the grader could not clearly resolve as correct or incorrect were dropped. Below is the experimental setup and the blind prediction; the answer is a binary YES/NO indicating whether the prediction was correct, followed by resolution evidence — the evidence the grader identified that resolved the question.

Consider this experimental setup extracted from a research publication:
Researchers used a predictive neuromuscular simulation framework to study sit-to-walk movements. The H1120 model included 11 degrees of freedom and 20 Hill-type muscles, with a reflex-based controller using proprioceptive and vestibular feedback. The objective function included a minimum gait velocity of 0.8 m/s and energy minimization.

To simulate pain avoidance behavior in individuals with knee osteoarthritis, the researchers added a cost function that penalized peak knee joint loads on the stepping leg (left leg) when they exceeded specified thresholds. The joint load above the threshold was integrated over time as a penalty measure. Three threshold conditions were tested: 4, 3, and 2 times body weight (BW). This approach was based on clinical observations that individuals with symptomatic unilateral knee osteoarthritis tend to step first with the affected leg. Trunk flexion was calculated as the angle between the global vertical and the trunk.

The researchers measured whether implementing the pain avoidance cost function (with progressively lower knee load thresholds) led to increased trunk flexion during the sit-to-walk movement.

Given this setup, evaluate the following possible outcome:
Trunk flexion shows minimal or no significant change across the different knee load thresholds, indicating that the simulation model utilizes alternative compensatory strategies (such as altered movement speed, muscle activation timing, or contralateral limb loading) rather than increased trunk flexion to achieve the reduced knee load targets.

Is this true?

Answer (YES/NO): NO